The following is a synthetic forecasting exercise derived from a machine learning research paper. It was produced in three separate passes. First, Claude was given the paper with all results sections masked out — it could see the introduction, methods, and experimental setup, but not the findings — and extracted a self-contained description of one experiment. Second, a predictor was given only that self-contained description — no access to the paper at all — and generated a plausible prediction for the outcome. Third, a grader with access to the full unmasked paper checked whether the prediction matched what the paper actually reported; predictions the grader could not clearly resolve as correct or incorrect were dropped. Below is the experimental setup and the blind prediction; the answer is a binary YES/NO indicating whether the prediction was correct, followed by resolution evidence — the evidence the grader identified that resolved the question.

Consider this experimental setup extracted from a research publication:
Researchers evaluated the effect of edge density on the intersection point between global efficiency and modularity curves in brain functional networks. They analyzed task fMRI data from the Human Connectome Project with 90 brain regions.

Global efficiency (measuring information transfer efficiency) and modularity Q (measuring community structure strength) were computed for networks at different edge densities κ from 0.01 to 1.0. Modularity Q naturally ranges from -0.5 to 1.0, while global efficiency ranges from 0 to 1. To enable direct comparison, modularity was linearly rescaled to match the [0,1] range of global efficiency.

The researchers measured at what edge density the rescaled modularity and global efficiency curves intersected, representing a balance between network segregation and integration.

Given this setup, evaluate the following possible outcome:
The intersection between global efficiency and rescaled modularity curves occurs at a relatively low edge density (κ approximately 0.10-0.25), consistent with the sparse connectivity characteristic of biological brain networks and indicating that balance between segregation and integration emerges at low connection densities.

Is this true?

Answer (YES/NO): YES